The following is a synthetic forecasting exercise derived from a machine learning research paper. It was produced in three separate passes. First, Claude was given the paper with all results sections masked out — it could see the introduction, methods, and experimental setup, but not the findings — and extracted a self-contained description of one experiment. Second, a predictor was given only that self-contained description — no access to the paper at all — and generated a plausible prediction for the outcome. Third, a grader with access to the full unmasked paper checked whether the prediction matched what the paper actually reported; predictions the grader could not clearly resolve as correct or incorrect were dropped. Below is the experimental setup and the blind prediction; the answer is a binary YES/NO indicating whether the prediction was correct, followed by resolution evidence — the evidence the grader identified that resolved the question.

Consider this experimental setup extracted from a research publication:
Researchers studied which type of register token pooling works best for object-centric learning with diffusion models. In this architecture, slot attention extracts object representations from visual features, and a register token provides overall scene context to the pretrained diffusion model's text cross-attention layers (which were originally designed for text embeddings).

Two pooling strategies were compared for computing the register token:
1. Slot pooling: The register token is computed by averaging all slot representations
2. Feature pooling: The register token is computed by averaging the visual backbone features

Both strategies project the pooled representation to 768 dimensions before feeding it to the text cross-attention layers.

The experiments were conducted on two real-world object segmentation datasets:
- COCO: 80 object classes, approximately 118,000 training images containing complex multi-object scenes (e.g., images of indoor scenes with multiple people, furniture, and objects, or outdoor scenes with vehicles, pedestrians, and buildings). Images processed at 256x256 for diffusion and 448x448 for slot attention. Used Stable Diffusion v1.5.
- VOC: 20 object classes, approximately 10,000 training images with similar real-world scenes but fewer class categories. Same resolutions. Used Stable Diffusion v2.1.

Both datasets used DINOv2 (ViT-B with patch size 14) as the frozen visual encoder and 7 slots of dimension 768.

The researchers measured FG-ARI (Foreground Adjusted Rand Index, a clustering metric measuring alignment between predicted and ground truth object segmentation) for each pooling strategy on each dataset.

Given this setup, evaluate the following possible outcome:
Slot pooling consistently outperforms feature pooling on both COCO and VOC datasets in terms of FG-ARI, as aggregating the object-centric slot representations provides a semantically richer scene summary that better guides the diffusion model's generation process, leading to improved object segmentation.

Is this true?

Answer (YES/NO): NO